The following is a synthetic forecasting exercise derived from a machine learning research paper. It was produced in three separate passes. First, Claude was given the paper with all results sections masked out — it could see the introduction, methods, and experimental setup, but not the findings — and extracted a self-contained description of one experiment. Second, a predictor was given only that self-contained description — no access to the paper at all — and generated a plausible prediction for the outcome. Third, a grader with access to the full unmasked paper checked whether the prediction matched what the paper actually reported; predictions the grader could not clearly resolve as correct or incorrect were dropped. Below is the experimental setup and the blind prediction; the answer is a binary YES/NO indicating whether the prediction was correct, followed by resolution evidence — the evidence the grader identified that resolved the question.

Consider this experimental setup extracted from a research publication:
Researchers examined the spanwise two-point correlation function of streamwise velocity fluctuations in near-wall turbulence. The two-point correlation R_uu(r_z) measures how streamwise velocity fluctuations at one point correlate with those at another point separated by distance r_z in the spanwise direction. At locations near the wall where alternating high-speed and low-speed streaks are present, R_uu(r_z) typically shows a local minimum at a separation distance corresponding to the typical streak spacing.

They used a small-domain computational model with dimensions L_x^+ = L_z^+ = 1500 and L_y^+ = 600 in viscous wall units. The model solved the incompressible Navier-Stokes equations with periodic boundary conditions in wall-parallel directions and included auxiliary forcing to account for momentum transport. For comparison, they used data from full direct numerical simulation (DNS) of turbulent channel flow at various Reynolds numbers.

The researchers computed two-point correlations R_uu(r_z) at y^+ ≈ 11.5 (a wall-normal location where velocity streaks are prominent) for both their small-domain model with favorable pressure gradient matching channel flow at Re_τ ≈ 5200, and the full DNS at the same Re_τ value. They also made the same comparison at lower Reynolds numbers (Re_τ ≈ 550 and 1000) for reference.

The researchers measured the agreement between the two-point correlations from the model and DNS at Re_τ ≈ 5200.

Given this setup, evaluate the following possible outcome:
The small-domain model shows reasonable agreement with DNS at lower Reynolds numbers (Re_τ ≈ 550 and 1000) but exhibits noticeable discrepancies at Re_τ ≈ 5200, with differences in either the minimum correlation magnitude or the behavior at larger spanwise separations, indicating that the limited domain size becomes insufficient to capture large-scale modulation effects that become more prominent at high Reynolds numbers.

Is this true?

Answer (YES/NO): YES